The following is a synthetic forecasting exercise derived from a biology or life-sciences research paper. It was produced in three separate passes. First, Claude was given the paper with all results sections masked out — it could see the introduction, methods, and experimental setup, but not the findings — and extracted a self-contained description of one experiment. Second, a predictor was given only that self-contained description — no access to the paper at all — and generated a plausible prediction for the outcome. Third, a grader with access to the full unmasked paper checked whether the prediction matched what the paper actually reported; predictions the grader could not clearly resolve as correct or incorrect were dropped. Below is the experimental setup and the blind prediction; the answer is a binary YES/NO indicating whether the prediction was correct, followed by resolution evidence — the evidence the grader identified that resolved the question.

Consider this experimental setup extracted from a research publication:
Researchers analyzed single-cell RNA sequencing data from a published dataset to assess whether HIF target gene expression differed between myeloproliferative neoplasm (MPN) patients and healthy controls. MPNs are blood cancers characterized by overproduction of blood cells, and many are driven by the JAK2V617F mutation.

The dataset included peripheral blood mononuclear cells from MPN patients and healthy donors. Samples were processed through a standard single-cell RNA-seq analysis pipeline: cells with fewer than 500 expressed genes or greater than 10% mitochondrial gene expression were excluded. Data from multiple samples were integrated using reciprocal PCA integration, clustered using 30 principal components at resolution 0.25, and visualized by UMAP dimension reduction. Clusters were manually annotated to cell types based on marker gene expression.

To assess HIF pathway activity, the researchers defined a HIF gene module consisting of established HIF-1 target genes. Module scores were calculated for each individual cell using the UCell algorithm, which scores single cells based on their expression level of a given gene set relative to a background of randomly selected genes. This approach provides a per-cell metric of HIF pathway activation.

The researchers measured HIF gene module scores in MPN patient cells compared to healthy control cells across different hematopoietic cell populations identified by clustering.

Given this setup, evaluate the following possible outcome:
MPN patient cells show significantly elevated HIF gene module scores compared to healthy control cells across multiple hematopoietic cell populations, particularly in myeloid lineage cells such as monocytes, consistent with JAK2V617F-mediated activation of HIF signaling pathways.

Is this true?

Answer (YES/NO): NO